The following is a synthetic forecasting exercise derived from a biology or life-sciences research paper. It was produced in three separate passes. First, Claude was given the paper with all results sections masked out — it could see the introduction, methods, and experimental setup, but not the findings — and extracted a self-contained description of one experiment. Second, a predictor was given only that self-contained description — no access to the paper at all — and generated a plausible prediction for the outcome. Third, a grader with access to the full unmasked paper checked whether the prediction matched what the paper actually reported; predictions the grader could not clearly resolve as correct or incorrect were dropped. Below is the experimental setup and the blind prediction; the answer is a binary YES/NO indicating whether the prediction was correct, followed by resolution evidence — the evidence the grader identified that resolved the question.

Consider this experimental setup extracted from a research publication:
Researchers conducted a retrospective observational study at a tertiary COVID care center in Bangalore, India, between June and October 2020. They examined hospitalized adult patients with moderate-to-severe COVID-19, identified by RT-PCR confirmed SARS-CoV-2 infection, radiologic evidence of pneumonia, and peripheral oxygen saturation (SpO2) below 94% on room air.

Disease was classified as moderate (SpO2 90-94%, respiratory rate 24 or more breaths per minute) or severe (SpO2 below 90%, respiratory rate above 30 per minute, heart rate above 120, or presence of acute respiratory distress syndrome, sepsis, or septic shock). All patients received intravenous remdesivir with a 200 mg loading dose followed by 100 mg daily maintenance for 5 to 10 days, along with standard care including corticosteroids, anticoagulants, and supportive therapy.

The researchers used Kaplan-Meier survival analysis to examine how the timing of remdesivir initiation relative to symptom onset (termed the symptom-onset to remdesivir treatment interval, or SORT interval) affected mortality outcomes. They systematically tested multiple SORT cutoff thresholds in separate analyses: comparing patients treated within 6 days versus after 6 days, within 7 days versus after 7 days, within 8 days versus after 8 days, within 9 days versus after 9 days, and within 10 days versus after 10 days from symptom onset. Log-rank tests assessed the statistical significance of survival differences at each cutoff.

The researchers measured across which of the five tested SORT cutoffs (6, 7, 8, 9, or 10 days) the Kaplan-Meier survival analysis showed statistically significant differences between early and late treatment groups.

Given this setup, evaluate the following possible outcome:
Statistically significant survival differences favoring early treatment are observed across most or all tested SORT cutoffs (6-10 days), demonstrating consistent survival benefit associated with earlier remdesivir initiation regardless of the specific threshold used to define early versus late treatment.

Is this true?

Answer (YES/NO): NO